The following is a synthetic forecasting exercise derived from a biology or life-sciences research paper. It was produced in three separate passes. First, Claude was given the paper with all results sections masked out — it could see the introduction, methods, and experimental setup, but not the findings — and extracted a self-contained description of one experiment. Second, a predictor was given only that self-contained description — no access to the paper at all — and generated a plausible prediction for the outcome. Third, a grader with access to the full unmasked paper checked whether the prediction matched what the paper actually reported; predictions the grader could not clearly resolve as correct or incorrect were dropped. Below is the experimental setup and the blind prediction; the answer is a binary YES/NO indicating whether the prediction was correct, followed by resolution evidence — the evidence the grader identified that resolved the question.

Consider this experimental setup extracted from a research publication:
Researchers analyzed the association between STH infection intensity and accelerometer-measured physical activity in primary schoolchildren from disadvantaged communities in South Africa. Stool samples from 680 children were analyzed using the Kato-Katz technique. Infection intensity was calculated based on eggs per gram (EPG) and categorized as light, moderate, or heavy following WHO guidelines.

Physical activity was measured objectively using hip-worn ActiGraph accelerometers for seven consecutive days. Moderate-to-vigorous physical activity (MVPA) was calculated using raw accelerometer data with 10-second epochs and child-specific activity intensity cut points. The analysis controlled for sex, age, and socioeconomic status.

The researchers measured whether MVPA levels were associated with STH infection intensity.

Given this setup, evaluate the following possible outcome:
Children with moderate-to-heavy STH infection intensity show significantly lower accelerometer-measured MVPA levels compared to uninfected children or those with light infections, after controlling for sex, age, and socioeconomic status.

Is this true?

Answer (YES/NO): NO